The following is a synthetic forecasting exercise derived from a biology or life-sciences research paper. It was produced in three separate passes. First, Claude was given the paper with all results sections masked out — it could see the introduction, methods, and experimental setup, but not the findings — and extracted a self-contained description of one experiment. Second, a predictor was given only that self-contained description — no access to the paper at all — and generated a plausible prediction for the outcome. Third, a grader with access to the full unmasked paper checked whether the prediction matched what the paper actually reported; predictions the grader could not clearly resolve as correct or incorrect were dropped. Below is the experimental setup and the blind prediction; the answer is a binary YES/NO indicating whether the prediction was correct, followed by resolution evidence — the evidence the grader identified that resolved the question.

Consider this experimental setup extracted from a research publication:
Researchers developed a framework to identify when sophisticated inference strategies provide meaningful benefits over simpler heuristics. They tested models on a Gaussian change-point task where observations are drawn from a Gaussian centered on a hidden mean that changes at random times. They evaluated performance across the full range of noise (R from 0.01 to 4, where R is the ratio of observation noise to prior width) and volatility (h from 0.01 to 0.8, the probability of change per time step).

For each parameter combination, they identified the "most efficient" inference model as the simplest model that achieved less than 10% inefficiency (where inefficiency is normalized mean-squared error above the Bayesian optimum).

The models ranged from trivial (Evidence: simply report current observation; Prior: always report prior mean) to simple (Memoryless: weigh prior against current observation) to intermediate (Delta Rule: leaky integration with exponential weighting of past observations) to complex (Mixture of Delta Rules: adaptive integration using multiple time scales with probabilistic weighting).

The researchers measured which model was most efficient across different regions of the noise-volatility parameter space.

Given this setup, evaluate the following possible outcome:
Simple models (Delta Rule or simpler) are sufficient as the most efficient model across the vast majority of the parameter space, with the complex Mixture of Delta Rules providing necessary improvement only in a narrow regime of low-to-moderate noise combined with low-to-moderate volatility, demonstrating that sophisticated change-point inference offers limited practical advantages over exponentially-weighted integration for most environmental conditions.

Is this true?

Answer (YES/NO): NO